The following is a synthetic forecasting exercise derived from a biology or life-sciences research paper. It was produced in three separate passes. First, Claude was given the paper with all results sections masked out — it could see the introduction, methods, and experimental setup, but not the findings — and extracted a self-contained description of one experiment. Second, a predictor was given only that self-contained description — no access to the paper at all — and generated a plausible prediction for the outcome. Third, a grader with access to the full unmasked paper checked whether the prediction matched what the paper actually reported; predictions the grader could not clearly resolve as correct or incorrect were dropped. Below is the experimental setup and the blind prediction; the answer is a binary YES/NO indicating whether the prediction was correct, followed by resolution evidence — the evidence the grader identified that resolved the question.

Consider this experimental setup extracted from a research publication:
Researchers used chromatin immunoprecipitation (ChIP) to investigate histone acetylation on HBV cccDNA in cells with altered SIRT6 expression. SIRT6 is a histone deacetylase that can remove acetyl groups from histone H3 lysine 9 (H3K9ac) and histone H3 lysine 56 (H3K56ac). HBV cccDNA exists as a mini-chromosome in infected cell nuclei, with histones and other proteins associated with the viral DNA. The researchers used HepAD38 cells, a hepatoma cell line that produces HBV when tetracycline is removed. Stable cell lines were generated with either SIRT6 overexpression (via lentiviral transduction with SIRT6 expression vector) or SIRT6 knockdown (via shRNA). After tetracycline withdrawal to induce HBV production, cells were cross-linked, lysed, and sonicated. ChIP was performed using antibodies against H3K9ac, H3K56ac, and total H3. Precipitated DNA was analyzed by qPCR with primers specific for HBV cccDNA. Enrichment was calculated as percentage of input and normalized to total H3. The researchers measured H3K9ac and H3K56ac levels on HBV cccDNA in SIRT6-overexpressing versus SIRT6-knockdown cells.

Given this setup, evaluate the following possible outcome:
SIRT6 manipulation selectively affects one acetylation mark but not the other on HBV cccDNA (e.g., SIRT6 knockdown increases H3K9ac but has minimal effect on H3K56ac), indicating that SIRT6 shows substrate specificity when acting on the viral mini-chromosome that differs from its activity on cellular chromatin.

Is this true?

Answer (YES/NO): NO